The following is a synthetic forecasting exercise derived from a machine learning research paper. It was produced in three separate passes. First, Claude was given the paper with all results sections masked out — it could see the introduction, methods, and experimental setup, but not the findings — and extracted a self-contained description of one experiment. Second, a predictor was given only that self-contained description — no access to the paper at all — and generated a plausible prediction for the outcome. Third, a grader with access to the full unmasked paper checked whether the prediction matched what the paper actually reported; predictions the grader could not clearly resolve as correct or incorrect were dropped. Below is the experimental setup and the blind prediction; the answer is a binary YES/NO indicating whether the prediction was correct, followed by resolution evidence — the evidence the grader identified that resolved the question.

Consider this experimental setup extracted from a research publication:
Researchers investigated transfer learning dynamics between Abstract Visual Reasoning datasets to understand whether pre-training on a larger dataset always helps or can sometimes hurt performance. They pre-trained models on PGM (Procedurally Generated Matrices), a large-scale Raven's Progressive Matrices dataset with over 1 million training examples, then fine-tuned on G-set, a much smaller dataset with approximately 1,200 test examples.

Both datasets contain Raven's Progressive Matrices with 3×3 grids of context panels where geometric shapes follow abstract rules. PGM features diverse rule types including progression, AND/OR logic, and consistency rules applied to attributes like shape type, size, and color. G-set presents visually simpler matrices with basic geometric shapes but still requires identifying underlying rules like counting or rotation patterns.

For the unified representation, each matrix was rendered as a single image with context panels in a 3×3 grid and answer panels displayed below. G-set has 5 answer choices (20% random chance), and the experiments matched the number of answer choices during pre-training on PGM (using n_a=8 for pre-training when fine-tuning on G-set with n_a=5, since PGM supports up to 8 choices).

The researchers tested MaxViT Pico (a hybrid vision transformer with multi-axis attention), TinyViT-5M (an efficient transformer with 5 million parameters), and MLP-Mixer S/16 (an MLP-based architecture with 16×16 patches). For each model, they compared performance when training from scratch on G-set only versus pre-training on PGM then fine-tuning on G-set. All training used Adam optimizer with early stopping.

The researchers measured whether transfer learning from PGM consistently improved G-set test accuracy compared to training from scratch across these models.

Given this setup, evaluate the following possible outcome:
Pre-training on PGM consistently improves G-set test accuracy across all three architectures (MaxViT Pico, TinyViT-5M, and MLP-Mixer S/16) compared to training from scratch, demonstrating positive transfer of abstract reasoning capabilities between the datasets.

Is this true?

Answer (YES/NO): NO